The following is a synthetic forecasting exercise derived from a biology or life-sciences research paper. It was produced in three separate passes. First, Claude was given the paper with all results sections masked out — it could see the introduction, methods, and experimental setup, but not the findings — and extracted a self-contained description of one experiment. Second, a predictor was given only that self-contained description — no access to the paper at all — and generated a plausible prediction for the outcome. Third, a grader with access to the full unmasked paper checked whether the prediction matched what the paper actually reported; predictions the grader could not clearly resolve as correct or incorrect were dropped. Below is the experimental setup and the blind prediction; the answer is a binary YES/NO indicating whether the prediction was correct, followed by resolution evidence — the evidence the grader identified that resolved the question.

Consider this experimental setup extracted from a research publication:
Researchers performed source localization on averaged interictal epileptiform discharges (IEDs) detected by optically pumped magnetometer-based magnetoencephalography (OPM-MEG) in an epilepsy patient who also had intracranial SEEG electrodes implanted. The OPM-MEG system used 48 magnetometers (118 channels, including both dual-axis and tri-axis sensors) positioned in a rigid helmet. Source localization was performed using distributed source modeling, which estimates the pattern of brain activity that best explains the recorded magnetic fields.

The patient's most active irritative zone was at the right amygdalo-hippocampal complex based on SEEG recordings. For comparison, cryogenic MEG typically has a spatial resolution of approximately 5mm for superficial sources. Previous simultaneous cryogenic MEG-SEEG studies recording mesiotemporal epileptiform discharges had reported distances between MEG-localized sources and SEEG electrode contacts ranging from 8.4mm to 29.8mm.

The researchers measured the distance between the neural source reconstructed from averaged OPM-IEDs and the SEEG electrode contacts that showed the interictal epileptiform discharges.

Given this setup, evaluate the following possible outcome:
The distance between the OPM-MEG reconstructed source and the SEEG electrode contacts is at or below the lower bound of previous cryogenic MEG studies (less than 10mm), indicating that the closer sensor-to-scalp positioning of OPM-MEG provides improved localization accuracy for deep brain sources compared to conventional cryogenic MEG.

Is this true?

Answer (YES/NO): NO